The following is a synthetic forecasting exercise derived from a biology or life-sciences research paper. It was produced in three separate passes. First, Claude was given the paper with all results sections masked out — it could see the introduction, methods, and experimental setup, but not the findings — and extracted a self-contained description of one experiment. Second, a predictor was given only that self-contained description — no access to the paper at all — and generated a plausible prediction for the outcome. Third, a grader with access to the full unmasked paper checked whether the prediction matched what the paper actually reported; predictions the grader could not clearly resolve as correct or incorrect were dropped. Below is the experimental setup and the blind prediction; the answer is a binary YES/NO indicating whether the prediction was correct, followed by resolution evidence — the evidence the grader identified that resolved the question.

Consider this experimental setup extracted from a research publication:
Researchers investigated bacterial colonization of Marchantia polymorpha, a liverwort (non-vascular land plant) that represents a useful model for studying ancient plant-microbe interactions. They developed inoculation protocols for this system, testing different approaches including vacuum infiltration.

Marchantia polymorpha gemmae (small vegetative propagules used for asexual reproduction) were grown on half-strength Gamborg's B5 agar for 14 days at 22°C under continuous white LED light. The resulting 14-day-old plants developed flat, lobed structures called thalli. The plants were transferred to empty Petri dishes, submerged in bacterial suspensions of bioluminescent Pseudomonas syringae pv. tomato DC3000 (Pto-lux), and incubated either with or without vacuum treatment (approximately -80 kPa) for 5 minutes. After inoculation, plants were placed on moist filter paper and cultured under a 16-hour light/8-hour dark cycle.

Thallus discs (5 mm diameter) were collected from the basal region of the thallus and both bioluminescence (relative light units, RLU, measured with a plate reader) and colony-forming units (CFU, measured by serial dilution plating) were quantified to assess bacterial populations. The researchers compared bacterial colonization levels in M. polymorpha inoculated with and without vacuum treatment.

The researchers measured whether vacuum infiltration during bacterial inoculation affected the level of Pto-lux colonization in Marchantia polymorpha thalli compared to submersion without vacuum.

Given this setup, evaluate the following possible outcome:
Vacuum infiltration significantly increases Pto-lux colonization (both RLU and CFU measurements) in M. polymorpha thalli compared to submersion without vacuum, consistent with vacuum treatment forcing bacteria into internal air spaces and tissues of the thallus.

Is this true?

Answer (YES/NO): YES